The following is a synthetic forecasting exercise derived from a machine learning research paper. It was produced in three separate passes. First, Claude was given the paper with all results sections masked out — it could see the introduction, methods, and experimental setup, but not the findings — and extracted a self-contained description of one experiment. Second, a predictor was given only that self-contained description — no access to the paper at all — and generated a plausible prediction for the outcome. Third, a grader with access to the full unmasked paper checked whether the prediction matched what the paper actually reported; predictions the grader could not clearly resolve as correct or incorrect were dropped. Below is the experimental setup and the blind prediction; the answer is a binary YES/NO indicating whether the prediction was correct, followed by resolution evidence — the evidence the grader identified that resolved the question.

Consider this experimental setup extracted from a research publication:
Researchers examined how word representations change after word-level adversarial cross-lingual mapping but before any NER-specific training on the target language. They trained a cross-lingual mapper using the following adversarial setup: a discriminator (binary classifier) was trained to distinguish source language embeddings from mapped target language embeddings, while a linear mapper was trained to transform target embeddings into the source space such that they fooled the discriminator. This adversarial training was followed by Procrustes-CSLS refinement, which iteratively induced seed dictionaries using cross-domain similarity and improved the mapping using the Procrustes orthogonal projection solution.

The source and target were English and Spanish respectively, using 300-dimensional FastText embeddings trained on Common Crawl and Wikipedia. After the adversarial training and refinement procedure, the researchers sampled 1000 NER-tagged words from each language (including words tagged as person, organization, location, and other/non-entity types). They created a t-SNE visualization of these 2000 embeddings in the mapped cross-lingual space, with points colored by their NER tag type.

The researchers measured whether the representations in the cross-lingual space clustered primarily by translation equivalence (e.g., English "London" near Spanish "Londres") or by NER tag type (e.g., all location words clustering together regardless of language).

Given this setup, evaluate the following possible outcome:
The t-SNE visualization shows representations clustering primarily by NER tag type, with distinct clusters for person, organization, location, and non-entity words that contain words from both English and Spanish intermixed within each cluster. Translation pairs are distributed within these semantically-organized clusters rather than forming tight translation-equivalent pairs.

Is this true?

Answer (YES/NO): NO